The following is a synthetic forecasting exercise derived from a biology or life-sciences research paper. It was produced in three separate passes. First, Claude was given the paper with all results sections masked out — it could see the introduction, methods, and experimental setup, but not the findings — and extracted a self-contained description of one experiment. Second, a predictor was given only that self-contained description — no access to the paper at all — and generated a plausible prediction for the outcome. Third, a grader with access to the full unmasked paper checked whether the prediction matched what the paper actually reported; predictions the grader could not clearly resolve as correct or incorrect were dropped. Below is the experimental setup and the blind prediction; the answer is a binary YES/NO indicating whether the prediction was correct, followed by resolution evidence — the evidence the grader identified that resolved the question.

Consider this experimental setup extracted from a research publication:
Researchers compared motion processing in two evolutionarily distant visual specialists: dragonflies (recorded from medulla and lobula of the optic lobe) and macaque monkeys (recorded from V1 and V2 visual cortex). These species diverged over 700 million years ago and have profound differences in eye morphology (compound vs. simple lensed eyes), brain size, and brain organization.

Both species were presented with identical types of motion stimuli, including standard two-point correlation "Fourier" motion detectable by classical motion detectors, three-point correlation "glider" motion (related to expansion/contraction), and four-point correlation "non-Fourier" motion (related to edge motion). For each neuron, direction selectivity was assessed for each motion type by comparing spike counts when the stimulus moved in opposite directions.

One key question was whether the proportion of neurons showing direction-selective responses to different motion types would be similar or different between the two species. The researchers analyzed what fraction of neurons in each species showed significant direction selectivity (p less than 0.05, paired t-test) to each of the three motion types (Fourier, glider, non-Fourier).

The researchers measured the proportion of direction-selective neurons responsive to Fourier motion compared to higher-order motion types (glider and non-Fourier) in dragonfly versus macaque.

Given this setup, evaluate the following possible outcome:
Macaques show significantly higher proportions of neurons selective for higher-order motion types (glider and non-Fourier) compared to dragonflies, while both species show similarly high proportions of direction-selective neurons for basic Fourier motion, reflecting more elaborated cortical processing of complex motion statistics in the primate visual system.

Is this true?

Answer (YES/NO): NO